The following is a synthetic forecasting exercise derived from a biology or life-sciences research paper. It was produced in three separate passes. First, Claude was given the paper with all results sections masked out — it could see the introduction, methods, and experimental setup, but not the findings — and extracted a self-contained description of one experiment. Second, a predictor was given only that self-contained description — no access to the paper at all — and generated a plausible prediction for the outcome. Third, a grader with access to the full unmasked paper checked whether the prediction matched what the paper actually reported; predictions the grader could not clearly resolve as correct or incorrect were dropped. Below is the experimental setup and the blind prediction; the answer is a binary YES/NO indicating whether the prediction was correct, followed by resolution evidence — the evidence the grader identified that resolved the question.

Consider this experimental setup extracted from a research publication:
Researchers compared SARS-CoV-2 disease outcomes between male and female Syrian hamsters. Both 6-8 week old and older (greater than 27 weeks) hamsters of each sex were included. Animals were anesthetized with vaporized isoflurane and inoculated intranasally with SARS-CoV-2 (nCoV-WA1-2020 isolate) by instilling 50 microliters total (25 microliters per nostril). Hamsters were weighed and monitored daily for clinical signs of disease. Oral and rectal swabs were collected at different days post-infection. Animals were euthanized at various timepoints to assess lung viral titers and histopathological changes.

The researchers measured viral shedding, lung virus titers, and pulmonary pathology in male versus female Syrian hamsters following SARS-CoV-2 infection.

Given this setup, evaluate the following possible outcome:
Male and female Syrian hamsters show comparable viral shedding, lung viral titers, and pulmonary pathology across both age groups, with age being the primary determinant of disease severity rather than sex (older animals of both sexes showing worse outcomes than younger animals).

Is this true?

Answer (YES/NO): NO